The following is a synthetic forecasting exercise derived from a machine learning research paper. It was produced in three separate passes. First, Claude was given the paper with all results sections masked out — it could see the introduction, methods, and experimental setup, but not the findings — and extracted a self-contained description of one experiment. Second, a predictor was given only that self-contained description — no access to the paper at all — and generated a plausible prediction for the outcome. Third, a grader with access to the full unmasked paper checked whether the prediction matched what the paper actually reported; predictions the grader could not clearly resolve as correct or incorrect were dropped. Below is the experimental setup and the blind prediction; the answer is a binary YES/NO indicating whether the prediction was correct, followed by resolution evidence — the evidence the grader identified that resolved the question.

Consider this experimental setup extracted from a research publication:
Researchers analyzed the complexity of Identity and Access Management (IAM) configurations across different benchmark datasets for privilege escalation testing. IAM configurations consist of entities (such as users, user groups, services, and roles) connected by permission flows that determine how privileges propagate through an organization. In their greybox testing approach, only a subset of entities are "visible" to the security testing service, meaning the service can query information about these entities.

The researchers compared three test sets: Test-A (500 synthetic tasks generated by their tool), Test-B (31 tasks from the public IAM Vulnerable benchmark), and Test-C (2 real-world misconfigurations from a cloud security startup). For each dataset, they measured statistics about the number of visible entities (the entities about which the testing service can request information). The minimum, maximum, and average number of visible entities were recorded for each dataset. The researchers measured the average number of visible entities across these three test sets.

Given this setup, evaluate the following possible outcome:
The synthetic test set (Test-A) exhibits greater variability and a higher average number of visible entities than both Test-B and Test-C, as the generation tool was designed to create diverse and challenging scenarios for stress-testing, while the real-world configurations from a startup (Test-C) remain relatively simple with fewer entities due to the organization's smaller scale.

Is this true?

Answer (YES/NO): NO